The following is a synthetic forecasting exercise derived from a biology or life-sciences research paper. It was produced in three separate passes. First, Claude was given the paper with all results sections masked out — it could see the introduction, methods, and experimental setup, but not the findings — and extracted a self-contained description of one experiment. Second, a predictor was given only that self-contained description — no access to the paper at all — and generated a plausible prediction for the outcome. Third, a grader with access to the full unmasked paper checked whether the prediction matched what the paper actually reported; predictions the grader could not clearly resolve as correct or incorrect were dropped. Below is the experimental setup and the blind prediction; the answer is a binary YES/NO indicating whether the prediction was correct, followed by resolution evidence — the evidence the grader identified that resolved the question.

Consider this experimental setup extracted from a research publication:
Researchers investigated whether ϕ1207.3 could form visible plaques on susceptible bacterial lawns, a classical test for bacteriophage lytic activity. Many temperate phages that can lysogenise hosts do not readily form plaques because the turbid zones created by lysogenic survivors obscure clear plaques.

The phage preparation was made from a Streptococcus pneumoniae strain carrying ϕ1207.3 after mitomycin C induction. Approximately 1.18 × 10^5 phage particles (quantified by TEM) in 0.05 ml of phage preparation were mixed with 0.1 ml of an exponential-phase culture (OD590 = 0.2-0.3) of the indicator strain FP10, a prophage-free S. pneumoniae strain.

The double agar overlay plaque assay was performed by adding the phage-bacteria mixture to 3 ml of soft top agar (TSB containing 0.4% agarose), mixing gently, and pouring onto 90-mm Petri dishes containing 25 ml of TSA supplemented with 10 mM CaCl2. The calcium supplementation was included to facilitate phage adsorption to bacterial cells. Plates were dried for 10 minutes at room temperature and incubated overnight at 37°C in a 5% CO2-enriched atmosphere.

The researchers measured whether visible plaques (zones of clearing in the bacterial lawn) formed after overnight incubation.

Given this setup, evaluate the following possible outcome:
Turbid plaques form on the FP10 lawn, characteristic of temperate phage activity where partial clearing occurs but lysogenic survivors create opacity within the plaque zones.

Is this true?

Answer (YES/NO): NO